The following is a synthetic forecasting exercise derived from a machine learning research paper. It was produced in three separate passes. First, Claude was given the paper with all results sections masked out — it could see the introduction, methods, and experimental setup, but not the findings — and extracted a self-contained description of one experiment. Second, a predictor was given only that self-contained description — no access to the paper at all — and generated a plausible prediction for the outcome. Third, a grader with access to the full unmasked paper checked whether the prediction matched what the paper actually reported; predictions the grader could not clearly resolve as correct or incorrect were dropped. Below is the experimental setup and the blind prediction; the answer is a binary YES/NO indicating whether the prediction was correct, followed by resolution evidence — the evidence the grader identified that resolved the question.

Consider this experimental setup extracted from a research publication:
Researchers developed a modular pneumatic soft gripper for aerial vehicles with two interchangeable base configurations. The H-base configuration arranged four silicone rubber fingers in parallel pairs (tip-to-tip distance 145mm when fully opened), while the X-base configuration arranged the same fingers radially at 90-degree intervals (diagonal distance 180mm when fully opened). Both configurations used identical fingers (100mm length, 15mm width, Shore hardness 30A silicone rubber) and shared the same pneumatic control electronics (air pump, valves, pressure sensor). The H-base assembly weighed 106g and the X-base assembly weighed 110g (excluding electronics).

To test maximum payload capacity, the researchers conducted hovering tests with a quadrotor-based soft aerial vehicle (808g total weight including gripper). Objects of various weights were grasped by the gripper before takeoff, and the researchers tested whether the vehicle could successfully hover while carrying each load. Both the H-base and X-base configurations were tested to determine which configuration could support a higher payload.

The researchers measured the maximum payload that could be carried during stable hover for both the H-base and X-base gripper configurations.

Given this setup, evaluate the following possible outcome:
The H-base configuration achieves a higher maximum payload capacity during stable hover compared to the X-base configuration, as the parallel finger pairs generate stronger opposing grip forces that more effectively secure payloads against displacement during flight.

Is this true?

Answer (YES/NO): NO